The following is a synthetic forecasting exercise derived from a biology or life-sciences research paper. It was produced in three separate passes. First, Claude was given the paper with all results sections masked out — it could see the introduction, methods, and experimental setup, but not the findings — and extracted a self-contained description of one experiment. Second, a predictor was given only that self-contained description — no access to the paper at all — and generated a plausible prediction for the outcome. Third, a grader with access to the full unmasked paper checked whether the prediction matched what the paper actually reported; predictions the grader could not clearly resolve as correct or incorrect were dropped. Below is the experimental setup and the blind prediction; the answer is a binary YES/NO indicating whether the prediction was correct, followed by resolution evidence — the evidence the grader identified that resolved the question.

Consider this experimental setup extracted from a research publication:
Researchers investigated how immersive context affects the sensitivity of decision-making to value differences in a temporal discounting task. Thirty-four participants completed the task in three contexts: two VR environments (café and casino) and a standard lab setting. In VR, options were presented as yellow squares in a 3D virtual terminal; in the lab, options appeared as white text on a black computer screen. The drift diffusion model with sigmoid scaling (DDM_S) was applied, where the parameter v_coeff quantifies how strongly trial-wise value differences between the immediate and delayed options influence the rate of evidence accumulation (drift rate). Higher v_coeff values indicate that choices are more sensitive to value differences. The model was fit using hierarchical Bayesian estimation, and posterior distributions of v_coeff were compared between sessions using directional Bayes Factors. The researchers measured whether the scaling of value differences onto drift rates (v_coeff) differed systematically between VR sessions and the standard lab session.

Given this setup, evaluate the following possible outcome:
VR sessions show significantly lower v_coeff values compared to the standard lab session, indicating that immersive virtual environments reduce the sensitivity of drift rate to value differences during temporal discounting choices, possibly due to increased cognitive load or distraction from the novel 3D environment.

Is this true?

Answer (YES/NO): NO